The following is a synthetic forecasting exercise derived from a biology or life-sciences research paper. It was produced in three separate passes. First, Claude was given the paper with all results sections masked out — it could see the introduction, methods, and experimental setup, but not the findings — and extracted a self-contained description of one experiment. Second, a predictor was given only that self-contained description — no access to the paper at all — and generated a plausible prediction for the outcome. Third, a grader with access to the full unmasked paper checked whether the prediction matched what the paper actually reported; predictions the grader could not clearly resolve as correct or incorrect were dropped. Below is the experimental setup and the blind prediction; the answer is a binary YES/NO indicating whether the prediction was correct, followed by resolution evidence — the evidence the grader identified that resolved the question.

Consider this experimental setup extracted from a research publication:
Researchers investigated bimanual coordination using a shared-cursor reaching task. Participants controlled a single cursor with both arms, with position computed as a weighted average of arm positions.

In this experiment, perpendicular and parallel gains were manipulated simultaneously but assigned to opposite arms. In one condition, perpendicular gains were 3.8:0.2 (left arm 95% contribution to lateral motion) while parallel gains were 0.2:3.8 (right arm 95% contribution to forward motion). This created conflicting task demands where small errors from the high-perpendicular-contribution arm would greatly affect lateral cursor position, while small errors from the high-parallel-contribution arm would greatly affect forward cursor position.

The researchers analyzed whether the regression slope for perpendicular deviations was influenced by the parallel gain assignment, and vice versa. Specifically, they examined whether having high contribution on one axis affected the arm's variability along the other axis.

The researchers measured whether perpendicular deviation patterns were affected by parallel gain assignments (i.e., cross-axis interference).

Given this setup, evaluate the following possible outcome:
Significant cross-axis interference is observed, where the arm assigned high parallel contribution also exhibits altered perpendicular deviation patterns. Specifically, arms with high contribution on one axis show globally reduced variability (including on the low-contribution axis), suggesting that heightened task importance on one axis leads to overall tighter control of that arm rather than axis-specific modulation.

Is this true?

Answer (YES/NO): NO